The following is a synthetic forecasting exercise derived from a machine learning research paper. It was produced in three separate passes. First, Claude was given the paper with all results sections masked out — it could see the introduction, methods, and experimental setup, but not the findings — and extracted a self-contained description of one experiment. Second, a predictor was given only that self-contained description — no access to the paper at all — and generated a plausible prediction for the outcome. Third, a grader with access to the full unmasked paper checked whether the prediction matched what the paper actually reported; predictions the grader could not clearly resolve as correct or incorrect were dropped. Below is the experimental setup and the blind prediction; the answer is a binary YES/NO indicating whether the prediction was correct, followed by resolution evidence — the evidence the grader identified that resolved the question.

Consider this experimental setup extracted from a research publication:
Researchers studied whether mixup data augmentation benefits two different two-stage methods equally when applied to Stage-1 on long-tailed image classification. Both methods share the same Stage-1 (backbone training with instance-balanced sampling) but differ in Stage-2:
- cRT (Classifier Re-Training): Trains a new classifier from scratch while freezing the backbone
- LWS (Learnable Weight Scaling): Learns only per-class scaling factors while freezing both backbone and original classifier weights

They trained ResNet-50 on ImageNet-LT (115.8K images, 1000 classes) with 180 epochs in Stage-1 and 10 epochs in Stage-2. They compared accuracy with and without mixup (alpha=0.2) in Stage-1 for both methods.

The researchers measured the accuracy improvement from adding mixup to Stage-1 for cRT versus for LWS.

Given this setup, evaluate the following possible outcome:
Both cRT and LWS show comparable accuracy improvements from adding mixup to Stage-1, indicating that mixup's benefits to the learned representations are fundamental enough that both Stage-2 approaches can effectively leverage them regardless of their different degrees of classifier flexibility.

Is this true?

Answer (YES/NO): NO